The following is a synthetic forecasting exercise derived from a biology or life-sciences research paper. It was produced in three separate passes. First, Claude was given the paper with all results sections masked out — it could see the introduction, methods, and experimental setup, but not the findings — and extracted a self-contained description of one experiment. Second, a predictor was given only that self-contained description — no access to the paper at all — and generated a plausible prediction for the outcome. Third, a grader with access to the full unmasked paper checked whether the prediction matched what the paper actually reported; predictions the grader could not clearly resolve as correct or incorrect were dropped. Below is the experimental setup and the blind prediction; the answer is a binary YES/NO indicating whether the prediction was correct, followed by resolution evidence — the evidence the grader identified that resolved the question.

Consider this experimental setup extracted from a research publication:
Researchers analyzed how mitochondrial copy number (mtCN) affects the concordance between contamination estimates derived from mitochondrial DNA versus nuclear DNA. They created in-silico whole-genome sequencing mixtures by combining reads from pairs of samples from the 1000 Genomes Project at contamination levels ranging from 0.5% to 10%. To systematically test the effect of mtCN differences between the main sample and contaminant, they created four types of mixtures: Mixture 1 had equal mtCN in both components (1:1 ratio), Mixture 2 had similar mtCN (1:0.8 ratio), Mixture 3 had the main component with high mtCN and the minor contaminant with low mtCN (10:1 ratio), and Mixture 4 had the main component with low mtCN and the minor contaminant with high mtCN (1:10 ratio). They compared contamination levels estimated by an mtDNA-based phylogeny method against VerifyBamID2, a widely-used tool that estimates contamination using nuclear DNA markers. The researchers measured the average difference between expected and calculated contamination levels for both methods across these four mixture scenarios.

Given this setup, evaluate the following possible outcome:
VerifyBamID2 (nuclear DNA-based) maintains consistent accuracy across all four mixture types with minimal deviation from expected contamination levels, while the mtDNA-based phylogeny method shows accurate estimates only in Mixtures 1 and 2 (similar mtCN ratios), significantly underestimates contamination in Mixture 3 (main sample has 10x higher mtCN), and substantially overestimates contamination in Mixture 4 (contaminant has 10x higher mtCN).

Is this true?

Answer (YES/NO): NO